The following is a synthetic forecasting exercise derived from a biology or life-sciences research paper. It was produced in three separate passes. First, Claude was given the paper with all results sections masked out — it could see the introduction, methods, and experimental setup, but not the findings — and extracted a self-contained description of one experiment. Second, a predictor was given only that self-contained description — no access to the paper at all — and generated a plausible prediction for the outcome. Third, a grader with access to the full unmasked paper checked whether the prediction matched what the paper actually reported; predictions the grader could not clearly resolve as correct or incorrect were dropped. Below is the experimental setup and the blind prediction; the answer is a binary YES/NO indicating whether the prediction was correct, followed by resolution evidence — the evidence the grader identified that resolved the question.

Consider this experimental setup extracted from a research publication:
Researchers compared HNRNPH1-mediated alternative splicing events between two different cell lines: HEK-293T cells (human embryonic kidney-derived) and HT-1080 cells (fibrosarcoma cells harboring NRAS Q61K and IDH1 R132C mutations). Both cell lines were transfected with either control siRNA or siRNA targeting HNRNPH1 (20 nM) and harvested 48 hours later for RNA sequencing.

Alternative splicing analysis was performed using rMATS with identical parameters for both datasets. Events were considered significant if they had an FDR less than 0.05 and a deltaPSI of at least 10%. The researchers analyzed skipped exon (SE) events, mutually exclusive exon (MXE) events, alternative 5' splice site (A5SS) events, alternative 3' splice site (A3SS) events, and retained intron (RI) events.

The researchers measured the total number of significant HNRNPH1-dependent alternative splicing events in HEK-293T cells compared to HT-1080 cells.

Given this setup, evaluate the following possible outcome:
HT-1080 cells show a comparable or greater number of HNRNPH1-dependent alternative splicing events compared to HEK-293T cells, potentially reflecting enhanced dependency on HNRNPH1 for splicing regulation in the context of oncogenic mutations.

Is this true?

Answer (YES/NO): NO